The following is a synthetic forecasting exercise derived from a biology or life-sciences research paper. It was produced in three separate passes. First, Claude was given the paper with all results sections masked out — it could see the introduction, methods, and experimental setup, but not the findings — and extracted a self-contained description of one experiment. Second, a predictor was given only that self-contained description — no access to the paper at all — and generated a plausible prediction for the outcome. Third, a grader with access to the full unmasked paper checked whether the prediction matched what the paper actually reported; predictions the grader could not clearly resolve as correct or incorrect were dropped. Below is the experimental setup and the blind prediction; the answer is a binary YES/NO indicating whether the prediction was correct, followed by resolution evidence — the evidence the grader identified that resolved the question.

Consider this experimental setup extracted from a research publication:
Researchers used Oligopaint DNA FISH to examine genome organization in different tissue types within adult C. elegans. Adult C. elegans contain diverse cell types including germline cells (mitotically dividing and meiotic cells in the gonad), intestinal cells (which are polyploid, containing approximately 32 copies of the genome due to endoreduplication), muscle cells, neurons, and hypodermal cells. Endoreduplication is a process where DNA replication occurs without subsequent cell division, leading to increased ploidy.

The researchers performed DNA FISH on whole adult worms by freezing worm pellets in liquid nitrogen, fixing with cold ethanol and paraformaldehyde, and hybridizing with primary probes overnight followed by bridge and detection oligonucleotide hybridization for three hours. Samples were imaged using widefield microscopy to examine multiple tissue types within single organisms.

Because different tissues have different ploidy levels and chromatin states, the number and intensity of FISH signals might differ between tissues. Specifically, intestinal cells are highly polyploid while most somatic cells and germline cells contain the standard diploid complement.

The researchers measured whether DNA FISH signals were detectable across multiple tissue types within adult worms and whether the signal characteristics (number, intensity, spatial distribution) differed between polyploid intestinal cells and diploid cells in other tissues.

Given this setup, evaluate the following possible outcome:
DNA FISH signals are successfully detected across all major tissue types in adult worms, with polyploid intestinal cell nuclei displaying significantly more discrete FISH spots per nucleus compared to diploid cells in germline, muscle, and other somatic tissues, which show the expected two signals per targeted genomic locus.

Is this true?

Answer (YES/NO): NO